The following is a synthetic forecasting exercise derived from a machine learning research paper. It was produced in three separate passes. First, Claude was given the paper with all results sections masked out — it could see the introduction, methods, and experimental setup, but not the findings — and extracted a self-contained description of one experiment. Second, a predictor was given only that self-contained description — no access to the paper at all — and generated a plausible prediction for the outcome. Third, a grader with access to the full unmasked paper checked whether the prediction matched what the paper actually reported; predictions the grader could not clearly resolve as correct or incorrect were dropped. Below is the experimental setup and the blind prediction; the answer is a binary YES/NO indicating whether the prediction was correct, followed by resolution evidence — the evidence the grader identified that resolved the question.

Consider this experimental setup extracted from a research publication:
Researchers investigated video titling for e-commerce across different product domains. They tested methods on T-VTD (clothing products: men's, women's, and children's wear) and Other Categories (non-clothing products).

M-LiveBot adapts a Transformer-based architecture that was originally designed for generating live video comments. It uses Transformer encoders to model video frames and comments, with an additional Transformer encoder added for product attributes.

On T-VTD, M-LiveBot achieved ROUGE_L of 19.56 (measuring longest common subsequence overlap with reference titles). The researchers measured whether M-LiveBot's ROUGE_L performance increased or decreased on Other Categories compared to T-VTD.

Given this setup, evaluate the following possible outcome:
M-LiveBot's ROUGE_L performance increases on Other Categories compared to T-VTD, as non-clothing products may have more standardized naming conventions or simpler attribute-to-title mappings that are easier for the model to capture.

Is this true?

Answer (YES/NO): NO